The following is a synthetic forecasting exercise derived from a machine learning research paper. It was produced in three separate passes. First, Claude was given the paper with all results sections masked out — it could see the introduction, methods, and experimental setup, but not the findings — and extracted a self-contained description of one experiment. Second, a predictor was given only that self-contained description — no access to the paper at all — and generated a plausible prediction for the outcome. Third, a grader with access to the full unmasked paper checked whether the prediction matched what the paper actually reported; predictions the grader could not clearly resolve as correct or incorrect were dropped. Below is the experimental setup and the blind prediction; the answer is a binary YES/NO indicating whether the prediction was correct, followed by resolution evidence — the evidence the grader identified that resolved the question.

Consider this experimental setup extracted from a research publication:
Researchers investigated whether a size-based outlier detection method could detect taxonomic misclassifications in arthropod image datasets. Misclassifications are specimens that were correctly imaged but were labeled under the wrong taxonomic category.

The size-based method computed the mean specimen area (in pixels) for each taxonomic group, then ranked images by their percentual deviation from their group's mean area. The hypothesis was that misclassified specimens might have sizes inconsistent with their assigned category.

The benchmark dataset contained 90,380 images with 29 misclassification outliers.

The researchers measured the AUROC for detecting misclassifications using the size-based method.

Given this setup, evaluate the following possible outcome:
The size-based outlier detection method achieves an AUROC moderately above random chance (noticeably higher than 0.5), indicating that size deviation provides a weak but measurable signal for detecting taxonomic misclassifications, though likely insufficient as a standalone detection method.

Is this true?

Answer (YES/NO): NO